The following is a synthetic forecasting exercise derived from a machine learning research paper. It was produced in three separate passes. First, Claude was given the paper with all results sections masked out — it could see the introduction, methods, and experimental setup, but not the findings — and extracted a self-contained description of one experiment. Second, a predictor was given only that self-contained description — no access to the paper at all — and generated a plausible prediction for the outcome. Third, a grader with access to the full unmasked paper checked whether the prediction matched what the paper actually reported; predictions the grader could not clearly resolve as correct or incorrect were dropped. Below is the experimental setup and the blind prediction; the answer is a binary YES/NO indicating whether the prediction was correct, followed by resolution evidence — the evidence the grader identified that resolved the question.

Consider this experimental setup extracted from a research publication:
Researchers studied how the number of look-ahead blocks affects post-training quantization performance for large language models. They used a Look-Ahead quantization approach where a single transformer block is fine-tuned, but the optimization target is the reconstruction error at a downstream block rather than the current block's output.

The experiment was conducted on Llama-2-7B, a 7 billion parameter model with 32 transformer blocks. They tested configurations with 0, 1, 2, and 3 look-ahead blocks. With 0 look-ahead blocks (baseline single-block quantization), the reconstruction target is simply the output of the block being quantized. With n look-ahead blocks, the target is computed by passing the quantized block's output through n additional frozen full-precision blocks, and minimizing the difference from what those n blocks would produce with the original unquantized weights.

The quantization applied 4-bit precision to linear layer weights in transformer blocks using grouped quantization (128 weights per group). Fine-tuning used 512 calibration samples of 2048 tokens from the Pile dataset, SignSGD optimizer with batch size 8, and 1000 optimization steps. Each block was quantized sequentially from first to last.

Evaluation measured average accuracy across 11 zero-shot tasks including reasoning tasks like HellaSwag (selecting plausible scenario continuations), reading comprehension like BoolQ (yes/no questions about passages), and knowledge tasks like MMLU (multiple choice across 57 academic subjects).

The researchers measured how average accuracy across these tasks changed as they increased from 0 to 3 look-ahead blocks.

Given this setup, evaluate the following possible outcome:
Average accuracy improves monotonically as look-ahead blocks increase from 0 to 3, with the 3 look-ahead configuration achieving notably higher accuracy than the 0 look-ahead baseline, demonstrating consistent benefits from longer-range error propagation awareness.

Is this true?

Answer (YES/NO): NO